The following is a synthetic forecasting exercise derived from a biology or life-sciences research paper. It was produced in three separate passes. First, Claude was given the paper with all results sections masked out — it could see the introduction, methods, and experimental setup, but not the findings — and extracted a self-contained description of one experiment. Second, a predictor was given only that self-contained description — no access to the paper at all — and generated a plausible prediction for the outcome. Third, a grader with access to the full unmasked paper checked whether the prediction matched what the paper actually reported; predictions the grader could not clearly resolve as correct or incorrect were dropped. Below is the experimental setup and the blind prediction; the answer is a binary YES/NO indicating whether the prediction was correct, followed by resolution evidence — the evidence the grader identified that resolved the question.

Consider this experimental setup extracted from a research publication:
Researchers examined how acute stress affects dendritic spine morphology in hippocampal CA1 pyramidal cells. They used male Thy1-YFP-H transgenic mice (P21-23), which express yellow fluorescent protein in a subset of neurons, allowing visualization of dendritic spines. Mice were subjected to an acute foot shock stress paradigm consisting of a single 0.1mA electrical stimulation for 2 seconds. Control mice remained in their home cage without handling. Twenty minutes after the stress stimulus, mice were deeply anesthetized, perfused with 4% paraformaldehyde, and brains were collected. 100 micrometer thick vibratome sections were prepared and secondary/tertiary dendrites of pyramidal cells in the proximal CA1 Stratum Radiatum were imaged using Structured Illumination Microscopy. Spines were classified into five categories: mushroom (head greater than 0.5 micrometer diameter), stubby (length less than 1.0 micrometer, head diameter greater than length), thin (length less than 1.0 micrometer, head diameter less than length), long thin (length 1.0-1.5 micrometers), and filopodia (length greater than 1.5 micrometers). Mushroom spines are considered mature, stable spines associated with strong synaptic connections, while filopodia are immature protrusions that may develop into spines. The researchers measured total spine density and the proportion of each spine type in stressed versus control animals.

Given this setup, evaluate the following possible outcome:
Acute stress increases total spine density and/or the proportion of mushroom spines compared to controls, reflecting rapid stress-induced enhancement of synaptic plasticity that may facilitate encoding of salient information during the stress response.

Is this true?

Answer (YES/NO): YES